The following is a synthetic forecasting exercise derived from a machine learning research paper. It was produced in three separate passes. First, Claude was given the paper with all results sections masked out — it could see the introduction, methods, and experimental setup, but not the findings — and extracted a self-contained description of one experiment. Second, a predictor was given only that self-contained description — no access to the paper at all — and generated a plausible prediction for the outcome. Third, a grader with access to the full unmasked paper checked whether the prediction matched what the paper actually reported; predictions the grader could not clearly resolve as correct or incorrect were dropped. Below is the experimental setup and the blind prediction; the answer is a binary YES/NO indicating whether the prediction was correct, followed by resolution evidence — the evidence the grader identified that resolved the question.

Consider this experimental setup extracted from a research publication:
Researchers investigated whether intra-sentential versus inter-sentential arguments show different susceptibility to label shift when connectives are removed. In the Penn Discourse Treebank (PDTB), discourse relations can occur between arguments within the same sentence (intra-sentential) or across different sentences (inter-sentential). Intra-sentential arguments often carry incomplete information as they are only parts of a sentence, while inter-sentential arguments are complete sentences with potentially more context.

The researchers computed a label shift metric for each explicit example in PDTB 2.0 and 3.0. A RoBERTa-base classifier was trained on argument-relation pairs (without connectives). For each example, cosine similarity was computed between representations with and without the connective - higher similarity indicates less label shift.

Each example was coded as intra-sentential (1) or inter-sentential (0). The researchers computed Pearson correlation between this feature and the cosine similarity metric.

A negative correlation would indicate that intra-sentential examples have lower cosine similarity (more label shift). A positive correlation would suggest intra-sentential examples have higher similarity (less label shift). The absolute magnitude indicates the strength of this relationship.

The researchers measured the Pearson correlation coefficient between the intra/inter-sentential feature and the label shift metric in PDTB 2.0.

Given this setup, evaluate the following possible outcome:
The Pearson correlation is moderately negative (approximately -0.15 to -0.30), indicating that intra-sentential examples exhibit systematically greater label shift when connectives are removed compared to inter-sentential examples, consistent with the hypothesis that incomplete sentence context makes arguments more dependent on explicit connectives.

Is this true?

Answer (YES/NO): YES